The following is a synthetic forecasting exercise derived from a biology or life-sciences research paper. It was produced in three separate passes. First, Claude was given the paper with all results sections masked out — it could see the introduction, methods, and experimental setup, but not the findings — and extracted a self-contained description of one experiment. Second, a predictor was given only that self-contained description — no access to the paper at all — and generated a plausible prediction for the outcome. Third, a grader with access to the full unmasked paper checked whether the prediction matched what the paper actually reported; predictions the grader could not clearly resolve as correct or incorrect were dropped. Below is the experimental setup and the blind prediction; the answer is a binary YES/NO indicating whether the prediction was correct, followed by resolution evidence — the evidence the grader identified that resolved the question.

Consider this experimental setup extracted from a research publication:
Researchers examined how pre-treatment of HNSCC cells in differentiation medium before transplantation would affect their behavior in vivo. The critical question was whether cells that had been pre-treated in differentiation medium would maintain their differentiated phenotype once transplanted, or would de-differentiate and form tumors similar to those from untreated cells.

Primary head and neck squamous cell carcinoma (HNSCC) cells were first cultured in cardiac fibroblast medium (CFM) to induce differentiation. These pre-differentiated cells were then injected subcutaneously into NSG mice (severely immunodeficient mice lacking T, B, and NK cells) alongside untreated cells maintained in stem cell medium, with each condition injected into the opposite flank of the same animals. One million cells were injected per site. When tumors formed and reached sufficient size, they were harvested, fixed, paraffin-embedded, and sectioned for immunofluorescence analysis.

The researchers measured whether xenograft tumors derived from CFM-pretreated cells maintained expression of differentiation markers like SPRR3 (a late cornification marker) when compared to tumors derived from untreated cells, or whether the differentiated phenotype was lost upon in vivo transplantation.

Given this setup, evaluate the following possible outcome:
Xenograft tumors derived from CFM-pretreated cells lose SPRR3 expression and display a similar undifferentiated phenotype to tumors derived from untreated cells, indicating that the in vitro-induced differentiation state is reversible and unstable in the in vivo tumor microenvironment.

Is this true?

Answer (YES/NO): NO